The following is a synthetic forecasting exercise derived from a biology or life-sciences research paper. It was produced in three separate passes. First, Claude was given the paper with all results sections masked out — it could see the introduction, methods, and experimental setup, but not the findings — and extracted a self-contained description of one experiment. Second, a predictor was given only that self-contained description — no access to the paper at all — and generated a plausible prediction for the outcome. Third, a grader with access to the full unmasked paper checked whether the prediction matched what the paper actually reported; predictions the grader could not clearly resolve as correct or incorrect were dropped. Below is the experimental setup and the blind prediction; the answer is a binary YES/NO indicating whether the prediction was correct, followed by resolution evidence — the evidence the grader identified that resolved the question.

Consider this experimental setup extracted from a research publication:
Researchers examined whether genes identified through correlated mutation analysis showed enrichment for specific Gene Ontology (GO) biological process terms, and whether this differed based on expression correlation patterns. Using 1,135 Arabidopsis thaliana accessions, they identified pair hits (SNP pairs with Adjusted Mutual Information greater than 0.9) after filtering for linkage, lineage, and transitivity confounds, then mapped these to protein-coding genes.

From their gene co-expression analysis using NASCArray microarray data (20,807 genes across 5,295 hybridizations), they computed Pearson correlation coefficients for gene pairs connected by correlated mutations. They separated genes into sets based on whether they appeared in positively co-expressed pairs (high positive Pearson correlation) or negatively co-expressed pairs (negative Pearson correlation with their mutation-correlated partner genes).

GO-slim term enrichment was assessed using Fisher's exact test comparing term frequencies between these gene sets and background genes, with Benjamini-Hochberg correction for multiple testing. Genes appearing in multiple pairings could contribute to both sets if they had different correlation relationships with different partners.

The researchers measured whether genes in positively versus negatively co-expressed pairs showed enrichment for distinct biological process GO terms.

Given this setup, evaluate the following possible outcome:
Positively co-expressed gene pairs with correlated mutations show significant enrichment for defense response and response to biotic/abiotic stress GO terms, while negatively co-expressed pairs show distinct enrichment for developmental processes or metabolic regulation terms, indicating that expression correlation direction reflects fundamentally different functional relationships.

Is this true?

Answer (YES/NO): NO